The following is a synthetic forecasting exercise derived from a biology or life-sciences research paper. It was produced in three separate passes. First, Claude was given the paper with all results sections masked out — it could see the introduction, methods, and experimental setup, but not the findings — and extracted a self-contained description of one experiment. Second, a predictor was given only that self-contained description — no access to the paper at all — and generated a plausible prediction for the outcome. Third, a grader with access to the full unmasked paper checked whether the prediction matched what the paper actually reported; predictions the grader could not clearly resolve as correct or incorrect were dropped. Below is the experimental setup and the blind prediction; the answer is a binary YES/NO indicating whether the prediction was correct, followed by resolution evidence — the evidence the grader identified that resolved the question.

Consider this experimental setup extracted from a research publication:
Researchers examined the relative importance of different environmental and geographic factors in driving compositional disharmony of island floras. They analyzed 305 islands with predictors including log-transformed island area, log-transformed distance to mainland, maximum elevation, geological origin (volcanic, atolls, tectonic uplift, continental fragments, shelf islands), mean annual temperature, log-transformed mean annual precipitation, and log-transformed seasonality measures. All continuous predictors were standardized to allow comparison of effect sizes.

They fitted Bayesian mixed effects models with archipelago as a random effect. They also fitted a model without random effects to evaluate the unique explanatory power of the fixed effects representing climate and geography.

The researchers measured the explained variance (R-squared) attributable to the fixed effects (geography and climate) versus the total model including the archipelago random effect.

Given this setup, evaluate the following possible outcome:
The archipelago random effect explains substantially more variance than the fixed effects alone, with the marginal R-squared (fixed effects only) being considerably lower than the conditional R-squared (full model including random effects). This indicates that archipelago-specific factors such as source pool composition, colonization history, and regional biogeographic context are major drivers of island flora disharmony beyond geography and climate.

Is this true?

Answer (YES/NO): NO